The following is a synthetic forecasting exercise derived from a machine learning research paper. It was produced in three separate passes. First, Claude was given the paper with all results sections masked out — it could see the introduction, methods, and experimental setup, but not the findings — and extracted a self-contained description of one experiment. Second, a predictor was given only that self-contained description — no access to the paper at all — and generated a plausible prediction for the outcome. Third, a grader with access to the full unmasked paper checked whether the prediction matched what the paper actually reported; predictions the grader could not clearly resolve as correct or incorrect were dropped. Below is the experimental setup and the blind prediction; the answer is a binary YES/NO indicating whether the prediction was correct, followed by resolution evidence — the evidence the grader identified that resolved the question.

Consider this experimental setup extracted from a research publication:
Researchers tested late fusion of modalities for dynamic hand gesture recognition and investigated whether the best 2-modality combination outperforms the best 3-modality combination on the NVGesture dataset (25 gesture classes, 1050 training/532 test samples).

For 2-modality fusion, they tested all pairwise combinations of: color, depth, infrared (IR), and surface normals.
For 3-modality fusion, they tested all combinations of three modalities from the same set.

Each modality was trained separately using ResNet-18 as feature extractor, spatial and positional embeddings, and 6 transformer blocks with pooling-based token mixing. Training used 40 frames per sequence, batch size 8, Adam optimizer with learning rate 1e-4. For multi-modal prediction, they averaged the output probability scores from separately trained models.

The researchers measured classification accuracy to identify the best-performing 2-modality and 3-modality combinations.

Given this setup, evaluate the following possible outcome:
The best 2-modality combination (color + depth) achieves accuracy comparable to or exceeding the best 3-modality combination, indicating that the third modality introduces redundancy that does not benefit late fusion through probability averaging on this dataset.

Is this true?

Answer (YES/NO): NO